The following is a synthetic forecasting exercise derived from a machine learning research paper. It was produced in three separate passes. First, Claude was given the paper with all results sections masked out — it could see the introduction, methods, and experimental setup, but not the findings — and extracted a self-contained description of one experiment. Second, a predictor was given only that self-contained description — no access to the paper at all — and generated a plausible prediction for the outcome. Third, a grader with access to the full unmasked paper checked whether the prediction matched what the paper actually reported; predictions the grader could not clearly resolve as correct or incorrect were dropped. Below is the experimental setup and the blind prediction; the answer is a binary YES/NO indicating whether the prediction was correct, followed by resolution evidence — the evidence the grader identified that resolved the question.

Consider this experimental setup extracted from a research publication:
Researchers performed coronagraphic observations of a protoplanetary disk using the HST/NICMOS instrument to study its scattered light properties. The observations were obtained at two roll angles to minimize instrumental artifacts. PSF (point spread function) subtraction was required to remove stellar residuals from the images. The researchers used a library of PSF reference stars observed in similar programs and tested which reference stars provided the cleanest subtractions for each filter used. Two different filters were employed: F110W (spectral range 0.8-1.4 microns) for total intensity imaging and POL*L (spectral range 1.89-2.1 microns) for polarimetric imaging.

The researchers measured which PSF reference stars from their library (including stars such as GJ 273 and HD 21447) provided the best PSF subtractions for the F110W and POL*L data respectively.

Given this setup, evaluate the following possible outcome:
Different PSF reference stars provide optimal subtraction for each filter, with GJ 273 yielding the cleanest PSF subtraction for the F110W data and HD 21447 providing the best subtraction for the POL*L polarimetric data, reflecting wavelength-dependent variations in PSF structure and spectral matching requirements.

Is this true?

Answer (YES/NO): YES